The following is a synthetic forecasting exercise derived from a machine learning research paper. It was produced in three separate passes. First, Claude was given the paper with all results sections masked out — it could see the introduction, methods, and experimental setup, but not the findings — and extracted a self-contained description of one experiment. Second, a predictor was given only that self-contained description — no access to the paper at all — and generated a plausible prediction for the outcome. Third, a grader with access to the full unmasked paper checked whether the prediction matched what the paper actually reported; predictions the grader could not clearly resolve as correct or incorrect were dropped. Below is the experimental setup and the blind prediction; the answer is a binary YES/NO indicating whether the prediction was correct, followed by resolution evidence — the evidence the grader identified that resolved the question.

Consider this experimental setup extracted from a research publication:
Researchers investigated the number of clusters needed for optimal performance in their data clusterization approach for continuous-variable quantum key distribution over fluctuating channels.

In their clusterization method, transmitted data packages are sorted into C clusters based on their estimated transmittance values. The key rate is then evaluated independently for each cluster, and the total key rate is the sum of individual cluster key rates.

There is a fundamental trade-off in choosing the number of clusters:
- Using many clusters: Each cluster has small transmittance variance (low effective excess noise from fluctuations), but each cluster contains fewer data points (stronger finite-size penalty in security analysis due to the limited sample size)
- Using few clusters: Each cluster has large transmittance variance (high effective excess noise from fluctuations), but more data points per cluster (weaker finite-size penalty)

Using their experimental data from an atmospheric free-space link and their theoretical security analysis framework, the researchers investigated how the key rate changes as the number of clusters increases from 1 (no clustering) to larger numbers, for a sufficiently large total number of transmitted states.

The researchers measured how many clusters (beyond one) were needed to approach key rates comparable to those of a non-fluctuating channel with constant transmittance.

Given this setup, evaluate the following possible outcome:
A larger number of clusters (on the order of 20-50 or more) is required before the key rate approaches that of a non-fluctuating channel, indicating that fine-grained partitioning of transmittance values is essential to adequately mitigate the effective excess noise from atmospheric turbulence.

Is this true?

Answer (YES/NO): NO